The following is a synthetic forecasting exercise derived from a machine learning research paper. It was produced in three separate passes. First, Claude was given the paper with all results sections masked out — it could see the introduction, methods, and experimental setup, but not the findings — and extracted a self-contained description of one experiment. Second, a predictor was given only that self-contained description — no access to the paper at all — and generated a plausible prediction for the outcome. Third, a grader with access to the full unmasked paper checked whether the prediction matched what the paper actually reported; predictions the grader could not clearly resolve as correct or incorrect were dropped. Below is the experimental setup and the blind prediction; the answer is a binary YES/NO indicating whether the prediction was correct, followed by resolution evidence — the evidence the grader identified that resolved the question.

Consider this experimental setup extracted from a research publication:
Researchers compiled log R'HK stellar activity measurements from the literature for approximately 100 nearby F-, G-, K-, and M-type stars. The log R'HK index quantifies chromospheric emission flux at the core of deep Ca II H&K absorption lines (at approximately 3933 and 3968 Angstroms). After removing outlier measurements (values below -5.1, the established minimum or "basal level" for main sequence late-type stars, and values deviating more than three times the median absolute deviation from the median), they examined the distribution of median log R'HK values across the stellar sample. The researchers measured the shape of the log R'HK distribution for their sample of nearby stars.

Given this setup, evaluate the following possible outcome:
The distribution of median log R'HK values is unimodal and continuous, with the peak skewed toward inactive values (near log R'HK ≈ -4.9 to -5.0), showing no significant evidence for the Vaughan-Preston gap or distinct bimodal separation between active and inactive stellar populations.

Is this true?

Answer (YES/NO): NO